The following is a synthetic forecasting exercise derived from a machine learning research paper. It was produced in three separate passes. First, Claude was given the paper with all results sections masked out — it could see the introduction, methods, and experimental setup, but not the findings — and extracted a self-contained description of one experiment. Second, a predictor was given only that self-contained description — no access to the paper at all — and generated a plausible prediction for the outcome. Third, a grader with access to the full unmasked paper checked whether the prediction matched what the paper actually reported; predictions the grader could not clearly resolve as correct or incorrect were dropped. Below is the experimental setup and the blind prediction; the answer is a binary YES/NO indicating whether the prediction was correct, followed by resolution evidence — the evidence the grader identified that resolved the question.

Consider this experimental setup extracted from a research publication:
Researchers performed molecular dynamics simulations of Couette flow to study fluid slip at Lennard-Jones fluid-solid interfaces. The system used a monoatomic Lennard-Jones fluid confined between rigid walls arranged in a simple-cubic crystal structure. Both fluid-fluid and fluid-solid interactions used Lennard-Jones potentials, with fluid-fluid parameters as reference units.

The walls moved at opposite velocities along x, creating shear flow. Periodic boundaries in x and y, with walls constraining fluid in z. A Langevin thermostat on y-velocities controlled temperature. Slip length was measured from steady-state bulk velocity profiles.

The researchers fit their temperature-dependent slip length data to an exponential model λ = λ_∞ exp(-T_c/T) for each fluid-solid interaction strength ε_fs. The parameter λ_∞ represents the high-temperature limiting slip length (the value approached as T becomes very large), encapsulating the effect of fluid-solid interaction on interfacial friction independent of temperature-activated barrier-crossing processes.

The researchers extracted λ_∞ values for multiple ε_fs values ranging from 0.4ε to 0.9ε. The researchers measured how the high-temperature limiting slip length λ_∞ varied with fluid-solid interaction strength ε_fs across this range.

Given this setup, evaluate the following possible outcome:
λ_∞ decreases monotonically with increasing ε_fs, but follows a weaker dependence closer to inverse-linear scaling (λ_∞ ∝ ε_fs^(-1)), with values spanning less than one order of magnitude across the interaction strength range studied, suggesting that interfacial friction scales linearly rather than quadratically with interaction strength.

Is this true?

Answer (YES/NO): NO